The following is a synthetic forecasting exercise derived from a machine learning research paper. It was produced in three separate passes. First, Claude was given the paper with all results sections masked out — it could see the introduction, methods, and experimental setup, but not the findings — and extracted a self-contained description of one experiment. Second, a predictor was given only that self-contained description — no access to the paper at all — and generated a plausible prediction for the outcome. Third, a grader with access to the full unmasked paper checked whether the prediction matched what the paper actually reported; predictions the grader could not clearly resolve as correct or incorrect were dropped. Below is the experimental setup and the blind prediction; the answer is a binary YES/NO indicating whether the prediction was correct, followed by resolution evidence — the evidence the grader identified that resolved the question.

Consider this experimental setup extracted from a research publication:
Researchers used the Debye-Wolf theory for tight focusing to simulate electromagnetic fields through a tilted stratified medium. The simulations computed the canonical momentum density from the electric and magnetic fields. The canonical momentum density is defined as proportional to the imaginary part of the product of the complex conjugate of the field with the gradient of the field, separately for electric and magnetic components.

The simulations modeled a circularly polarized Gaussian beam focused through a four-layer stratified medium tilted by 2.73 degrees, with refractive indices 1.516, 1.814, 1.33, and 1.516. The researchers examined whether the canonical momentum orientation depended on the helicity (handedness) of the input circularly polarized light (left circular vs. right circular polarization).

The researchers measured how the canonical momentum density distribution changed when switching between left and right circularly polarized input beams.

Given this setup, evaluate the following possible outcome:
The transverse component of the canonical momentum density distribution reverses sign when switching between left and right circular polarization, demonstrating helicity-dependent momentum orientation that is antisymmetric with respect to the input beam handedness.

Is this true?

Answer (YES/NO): NO